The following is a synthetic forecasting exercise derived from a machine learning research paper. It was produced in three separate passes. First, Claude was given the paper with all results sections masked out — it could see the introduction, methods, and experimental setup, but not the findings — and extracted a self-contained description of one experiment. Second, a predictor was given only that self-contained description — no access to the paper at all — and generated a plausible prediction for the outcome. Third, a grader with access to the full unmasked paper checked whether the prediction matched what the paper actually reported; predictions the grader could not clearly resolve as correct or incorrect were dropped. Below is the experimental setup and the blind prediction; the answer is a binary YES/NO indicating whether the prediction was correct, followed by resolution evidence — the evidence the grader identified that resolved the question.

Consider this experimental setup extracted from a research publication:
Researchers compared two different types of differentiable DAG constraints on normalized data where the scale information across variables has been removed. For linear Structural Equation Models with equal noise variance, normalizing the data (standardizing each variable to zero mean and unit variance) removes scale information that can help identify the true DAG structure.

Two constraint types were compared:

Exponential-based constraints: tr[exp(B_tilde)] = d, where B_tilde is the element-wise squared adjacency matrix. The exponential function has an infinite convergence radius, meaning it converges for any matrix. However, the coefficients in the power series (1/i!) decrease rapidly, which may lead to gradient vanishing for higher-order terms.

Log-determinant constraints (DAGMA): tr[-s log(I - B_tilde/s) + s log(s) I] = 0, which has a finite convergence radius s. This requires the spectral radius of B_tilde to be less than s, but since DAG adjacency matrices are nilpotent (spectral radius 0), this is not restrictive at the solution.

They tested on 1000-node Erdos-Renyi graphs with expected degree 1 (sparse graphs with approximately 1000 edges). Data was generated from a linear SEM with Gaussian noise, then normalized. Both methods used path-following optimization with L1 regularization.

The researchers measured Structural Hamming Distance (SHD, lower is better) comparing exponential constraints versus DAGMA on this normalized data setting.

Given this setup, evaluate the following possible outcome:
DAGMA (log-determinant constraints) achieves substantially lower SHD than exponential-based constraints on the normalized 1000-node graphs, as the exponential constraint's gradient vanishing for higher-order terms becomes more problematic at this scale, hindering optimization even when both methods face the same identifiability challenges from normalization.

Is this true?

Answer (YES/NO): NO